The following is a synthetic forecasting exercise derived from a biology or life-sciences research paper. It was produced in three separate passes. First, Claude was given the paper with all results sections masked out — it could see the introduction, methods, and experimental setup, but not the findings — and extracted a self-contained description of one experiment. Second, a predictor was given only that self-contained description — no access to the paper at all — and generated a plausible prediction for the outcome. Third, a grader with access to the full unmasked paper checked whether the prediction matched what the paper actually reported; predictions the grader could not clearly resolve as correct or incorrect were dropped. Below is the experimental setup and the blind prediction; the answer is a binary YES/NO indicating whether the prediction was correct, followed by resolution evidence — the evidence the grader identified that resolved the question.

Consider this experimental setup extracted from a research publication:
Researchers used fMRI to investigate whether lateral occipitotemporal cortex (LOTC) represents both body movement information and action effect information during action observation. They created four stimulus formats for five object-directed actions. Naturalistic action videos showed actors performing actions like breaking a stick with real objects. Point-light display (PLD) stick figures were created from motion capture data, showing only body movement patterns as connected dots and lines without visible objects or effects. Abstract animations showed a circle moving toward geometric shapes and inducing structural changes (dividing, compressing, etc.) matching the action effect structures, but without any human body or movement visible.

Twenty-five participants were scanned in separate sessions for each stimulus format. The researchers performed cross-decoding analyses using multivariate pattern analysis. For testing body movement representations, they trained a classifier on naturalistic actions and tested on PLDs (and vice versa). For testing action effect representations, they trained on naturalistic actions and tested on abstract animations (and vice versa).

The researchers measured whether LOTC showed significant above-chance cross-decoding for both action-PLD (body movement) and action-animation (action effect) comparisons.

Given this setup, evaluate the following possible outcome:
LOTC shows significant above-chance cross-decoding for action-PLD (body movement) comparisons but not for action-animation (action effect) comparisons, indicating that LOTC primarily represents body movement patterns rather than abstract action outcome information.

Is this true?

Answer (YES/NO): NO